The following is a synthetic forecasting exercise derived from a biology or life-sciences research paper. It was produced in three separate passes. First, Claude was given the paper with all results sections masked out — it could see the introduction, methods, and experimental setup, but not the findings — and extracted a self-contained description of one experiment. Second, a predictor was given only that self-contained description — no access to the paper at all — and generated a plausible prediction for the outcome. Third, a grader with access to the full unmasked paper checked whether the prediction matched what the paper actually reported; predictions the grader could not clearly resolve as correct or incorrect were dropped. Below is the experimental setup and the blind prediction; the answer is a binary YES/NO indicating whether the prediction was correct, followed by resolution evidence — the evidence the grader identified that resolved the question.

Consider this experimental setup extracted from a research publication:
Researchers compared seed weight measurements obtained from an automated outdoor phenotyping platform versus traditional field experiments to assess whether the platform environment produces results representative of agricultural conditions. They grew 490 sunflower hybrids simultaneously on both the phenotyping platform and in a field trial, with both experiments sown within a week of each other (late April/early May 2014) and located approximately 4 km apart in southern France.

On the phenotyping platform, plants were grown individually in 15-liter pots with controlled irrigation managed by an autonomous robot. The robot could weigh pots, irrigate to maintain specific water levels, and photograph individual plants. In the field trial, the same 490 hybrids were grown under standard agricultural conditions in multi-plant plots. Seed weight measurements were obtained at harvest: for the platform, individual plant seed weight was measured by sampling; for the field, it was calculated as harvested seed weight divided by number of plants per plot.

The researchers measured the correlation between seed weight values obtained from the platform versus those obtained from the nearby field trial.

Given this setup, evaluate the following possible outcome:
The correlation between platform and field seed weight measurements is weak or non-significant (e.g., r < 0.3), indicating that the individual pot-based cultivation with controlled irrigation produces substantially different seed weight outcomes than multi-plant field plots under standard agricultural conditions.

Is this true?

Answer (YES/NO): NO